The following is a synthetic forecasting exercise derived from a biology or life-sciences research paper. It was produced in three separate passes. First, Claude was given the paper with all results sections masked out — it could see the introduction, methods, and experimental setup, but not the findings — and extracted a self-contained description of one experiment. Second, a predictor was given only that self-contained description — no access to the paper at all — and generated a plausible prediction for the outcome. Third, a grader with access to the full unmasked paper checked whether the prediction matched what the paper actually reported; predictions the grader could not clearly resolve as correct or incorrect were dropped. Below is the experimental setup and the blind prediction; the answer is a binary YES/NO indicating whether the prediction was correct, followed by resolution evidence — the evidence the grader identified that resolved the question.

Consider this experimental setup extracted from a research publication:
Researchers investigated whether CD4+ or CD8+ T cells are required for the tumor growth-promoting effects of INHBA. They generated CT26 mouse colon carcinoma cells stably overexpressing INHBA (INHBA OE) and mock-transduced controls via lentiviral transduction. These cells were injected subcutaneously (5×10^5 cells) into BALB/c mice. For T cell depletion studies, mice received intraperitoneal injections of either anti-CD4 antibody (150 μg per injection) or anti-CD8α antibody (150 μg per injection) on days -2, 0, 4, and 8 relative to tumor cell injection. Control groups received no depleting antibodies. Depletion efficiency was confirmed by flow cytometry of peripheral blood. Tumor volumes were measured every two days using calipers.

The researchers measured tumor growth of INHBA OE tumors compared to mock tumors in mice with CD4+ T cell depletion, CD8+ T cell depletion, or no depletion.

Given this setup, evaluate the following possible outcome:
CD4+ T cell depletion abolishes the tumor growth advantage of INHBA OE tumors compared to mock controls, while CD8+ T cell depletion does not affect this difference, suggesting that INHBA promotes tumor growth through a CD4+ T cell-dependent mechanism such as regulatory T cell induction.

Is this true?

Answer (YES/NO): NO